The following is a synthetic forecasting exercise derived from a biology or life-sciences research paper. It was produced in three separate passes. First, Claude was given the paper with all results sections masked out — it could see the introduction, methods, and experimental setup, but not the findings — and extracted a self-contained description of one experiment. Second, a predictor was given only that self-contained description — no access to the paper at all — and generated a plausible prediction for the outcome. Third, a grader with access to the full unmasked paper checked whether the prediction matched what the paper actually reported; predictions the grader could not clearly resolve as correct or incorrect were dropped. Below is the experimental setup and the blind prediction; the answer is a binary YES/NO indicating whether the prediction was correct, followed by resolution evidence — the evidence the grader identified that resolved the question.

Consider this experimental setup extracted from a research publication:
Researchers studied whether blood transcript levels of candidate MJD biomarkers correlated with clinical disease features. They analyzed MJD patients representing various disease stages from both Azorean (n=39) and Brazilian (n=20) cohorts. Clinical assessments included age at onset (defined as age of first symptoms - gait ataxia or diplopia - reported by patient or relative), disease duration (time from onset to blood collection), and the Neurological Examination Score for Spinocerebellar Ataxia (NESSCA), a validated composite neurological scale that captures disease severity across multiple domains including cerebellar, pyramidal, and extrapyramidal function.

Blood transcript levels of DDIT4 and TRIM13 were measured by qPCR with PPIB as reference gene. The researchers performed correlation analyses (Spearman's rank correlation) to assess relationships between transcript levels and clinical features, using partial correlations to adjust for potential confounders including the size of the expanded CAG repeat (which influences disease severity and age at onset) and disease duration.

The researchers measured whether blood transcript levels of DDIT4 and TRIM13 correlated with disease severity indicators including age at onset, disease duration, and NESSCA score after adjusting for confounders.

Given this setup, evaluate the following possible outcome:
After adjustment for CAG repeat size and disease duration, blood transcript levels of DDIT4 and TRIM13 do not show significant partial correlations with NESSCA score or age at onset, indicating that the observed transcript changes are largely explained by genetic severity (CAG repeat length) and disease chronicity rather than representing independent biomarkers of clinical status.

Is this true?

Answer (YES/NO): YES